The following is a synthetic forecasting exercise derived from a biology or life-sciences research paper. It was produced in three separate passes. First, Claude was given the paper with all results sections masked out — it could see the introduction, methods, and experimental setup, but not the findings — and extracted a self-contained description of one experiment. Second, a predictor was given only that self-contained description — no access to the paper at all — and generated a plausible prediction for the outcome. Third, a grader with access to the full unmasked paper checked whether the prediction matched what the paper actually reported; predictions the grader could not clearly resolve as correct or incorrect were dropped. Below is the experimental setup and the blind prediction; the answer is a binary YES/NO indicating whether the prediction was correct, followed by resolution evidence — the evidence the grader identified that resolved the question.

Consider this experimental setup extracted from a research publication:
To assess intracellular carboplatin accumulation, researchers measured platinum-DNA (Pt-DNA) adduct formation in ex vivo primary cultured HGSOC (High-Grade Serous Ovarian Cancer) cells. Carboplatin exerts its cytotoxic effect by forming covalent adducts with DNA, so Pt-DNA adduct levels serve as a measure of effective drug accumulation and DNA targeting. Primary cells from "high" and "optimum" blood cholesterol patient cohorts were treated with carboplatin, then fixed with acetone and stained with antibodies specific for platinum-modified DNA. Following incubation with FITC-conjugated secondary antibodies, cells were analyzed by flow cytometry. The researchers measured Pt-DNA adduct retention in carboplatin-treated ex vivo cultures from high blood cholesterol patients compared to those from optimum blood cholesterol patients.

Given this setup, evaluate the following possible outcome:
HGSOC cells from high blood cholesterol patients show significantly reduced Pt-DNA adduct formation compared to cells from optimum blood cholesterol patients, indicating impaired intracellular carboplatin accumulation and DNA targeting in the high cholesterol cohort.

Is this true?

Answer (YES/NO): YES